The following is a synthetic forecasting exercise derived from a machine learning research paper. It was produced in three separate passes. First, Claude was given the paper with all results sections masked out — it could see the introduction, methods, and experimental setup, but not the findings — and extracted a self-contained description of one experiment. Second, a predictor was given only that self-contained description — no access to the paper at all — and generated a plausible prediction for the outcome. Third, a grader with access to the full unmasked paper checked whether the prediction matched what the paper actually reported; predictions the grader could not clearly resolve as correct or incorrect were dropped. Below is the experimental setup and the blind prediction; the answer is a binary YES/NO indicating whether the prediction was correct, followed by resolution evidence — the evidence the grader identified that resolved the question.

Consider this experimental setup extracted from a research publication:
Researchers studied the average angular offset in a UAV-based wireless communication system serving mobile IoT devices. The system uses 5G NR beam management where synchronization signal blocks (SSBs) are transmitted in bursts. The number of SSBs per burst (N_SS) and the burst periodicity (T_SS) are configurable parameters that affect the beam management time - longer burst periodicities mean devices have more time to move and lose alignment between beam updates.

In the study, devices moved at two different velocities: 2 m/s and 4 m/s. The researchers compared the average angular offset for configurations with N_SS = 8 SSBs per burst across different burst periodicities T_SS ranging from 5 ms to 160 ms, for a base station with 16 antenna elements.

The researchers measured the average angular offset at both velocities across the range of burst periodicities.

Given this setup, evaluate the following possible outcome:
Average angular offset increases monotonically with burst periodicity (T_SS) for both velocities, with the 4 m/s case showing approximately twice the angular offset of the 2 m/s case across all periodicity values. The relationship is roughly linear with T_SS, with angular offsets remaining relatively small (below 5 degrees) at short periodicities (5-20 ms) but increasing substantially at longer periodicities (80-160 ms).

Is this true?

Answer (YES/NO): NO